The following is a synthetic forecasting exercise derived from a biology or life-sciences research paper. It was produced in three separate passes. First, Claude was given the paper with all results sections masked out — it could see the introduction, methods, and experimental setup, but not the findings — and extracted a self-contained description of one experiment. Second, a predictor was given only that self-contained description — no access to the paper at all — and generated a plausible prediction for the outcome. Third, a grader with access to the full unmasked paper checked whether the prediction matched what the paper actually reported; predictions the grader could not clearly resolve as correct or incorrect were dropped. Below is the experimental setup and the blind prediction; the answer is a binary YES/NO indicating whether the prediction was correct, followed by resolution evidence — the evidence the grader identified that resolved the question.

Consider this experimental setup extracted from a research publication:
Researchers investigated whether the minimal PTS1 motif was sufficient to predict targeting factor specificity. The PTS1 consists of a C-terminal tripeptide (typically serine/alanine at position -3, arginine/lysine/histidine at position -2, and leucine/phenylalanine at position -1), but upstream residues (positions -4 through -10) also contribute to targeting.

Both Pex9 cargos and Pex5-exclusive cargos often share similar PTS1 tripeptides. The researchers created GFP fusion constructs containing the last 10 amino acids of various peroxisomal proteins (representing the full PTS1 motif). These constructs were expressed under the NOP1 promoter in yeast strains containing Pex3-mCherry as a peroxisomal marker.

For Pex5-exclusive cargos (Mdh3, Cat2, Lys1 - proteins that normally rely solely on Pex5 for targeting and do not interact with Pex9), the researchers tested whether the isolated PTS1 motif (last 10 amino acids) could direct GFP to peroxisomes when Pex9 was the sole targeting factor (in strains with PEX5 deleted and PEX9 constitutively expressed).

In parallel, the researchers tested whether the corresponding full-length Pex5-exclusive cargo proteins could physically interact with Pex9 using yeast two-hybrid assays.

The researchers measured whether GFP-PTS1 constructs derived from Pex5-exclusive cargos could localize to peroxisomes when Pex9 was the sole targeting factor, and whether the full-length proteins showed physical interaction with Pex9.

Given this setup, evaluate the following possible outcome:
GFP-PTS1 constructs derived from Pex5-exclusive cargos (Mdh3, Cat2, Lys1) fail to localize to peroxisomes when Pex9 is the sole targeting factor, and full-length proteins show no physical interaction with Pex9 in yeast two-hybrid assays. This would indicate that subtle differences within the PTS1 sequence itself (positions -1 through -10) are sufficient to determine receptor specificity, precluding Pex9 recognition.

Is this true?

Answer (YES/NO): NO